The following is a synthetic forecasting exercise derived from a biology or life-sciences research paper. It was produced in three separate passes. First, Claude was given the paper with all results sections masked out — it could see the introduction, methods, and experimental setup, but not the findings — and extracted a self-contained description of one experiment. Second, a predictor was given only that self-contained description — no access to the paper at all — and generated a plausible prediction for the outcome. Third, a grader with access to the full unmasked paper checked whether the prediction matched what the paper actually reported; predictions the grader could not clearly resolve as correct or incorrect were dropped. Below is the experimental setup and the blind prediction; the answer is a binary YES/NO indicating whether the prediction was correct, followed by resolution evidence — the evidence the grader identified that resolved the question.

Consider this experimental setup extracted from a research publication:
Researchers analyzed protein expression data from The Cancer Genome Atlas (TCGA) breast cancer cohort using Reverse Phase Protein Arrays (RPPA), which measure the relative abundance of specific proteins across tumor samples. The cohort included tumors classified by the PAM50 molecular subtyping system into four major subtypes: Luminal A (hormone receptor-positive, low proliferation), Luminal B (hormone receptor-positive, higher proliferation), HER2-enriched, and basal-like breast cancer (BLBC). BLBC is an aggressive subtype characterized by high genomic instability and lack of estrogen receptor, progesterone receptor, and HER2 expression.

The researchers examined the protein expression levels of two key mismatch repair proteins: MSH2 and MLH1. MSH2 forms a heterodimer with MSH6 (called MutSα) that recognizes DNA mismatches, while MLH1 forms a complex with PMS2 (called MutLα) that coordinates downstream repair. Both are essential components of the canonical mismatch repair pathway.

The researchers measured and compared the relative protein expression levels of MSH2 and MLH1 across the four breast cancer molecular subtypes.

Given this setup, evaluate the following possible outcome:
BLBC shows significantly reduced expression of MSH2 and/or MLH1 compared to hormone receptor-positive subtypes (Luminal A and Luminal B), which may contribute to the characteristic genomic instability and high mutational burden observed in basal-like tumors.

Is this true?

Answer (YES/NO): NO